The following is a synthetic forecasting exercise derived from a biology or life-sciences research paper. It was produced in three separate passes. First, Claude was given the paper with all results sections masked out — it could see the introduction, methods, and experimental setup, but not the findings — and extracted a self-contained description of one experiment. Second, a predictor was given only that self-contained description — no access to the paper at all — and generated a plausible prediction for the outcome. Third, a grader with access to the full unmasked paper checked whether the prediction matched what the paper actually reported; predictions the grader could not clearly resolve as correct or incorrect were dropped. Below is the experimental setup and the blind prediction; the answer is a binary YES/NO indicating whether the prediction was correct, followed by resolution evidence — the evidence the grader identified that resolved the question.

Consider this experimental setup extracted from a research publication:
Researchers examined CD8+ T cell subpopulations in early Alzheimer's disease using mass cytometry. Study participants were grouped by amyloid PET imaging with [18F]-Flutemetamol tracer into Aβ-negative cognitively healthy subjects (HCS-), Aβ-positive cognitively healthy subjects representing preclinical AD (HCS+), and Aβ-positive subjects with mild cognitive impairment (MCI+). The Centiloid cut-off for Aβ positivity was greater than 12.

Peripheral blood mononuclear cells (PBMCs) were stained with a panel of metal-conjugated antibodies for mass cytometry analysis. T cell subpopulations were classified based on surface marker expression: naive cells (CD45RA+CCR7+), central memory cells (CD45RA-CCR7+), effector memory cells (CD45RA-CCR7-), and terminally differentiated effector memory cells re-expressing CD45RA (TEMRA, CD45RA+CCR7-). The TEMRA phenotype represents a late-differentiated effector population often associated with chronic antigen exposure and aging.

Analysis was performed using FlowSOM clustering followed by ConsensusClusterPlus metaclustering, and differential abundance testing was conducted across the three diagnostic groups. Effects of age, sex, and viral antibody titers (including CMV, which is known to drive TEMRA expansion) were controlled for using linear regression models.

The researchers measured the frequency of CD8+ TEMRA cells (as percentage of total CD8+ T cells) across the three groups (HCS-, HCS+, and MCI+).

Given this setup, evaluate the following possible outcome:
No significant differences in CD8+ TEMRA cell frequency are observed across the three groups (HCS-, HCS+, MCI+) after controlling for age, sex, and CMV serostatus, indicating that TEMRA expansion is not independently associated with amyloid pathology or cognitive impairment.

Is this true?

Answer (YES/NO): NO